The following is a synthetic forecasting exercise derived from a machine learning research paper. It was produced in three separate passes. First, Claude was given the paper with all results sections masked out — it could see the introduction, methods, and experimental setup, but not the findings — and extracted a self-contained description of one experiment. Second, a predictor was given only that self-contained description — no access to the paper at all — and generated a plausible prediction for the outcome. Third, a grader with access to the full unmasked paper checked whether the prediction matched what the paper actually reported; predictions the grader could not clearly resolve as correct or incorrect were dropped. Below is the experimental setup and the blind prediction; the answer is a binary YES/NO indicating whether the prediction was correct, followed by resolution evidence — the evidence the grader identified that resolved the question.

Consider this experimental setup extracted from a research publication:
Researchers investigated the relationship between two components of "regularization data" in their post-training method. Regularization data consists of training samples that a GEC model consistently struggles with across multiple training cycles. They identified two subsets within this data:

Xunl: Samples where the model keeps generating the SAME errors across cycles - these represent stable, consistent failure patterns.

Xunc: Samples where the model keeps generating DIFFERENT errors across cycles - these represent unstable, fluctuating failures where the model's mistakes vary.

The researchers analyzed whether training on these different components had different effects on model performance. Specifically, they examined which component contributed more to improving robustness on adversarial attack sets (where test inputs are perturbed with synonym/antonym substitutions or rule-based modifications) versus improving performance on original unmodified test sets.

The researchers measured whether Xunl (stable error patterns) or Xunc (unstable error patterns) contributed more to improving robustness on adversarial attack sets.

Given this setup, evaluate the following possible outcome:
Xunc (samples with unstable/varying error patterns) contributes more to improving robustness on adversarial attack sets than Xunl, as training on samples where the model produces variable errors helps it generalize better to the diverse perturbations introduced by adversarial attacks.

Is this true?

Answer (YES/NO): YES